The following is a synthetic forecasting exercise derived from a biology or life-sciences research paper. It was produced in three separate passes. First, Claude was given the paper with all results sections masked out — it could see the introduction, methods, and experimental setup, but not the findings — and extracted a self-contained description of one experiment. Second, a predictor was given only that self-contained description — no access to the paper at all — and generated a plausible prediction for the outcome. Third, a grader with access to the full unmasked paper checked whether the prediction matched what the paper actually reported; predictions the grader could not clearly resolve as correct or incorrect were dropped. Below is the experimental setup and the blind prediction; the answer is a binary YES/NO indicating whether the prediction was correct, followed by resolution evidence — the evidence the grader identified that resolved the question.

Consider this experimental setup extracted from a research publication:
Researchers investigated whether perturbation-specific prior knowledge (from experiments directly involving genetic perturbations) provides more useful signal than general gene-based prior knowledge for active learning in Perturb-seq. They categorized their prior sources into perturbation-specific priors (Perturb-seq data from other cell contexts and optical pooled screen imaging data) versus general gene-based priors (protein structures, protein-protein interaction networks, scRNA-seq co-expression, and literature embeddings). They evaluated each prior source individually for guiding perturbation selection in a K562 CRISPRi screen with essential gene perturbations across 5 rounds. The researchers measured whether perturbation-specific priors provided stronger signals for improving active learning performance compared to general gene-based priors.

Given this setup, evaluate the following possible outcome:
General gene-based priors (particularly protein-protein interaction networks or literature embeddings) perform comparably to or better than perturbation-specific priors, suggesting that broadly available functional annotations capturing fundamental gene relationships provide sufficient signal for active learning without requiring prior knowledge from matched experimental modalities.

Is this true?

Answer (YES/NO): NO